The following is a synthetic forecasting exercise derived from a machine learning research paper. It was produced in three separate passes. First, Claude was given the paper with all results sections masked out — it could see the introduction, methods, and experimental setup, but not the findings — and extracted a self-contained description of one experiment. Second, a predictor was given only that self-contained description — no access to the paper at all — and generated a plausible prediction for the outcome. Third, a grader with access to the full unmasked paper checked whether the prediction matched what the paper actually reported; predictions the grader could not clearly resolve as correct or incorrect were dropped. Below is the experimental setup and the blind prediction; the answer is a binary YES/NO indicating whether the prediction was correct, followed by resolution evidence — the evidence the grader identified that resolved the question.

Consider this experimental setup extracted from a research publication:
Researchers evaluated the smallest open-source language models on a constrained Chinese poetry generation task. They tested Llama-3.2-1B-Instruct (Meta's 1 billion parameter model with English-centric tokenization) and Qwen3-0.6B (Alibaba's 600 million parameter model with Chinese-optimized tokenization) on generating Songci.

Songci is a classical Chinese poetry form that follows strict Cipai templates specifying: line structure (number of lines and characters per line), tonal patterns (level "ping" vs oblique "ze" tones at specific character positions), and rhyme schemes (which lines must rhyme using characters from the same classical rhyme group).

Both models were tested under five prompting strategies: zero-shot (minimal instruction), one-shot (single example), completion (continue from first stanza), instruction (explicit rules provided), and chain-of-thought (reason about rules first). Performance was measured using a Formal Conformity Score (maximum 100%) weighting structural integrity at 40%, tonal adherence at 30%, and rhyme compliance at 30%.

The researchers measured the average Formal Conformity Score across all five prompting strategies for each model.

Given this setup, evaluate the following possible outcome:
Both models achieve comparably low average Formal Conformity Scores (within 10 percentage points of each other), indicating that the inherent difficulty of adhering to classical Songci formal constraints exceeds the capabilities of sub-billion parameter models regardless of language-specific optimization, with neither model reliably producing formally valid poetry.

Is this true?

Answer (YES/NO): NO